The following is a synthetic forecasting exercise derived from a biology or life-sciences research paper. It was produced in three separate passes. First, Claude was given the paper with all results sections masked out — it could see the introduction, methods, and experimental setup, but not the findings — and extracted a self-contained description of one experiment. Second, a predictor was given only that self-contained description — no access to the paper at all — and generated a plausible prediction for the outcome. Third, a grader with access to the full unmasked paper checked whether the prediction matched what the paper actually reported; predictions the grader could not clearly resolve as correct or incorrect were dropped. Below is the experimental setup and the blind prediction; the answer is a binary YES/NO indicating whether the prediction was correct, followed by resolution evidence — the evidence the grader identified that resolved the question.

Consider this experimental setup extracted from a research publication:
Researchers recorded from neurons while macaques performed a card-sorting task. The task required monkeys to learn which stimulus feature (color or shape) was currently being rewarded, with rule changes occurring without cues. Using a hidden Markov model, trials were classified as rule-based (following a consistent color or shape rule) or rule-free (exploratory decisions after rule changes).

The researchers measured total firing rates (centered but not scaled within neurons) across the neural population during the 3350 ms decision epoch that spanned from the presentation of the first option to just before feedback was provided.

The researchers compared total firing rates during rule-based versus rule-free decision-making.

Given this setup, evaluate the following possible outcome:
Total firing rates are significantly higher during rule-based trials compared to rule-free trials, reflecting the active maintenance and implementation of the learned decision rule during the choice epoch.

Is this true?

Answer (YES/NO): NO